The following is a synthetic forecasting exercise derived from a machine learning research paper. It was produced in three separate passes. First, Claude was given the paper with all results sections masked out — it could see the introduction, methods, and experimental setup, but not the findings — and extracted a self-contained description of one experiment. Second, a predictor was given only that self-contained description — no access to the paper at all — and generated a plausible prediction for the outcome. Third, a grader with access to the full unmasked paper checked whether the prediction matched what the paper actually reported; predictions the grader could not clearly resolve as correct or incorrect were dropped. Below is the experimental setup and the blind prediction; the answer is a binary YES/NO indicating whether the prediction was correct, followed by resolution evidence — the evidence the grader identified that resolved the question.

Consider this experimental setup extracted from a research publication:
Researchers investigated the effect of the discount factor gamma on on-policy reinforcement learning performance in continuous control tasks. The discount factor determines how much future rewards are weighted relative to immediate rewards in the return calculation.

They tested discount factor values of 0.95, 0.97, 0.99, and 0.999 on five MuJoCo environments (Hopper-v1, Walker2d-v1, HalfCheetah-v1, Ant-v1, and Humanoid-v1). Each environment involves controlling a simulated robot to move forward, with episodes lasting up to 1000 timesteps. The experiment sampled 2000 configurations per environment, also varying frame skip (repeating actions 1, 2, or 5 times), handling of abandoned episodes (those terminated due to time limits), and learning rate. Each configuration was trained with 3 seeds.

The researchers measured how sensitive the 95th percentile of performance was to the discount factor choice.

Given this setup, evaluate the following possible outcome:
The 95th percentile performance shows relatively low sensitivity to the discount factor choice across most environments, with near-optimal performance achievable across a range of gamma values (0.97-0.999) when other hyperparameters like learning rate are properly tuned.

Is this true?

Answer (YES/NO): NO